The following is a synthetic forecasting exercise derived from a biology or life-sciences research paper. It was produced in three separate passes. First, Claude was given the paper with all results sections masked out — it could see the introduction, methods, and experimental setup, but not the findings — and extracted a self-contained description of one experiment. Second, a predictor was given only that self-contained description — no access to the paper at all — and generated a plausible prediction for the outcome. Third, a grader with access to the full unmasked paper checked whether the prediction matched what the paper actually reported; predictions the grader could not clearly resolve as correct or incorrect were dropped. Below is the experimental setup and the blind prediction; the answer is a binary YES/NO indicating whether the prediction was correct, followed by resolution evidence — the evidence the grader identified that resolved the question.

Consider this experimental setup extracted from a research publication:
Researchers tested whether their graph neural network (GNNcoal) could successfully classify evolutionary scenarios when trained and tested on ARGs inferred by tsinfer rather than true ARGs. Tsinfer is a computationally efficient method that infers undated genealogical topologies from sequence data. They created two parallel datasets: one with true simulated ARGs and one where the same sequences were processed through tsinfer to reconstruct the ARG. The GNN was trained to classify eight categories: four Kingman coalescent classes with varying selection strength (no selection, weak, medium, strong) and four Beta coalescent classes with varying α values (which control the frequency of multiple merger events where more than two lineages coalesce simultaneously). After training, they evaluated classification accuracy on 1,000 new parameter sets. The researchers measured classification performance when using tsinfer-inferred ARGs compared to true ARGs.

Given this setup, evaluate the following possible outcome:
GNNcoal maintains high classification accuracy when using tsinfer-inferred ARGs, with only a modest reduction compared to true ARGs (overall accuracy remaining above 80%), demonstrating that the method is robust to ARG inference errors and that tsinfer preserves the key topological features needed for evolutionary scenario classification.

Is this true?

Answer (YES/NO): NO